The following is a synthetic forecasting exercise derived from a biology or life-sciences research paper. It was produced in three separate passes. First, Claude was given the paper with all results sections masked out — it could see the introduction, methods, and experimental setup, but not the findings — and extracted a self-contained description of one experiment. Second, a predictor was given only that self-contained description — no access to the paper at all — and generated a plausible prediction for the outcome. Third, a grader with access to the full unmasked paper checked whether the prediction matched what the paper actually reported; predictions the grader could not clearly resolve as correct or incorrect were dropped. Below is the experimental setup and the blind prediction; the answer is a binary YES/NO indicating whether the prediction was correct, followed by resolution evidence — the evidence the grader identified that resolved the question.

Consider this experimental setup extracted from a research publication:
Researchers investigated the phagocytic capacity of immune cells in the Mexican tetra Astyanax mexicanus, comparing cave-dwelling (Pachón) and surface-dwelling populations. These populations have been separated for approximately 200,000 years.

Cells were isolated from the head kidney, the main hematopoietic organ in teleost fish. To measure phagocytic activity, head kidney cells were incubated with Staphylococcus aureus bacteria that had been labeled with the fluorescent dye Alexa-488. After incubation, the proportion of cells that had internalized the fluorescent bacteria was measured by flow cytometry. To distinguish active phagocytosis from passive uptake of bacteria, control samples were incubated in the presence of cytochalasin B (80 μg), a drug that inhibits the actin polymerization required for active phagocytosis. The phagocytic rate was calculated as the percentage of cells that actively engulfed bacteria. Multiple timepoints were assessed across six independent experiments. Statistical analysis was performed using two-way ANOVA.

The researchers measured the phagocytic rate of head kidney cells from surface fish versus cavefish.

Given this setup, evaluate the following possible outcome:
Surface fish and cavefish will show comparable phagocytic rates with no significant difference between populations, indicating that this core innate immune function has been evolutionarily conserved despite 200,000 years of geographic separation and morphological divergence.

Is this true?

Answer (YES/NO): NO